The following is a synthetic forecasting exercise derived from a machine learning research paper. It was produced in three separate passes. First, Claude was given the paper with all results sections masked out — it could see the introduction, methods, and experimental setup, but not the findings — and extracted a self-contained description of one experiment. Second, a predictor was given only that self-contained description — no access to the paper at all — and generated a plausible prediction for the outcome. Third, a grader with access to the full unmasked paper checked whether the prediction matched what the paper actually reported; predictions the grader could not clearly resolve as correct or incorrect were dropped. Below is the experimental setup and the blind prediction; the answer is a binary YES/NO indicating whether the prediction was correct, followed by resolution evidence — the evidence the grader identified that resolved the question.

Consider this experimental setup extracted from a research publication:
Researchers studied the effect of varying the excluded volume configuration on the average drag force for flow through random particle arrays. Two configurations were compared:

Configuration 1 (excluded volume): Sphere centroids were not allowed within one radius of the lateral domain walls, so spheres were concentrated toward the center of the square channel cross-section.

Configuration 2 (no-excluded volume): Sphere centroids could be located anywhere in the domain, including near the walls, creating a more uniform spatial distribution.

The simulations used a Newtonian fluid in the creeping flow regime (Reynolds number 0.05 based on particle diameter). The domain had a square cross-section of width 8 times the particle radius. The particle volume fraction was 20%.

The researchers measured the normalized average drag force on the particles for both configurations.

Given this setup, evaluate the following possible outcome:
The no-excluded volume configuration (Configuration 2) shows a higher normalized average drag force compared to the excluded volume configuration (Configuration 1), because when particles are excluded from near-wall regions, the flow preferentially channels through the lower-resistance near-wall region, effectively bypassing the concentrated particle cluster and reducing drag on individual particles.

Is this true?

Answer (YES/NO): YES